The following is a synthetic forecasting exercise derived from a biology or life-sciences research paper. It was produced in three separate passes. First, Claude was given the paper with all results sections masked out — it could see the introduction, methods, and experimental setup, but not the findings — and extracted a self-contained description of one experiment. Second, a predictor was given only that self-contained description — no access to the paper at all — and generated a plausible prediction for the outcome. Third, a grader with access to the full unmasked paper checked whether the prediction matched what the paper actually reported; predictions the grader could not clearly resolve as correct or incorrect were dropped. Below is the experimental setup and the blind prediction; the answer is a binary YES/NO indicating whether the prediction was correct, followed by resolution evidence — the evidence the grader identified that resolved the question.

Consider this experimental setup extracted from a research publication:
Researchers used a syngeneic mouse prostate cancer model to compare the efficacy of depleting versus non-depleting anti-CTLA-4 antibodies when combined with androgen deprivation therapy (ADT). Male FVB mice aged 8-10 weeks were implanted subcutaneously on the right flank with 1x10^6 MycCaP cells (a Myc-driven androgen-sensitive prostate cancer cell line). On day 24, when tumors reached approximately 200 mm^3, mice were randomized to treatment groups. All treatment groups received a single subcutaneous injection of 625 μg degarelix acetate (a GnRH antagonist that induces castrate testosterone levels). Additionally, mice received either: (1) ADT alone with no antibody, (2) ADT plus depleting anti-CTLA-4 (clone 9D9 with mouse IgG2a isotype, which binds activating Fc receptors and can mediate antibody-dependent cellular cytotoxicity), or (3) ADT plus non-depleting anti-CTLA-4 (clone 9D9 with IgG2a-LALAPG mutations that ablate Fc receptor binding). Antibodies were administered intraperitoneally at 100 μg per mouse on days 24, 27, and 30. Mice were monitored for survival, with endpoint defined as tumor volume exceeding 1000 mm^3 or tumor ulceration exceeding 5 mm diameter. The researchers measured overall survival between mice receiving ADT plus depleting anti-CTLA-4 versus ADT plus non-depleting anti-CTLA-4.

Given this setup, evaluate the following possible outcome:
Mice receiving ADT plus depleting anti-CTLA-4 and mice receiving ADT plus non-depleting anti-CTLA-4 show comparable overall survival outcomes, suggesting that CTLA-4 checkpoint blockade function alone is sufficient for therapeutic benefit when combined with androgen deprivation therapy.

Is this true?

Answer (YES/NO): NO